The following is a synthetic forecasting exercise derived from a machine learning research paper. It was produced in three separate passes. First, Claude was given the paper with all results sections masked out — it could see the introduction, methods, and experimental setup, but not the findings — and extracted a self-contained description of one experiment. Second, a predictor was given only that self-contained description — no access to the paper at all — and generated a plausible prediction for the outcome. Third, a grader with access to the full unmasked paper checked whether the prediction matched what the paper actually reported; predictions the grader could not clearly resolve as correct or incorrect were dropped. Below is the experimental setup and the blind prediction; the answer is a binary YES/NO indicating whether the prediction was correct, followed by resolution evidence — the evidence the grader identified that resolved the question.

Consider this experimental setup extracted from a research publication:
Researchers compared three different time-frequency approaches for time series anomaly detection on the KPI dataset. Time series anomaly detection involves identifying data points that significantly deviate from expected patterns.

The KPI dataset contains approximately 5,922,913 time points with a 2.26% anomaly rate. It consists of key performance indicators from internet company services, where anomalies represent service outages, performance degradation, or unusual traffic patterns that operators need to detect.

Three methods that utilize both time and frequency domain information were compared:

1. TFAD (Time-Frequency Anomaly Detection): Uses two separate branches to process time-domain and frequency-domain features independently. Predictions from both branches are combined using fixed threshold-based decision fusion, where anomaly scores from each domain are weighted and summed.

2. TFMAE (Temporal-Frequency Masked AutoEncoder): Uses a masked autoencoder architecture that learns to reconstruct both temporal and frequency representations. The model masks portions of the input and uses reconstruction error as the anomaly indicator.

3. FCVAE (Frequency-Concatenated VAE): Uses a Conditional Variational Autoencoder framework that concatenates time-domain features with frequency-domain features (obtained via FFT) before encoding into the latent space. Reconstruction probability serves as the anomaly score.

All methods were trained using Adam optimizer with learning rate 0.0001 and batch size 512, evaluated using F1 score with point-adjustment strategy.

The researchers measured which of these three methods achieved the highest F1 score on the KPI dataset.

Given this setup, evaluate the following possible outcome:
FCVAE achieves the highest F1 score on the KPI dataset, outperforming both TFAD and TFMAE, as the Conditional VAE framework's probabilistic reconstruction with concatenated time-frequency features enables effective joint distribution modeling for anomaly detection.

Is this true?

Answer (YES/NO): YES